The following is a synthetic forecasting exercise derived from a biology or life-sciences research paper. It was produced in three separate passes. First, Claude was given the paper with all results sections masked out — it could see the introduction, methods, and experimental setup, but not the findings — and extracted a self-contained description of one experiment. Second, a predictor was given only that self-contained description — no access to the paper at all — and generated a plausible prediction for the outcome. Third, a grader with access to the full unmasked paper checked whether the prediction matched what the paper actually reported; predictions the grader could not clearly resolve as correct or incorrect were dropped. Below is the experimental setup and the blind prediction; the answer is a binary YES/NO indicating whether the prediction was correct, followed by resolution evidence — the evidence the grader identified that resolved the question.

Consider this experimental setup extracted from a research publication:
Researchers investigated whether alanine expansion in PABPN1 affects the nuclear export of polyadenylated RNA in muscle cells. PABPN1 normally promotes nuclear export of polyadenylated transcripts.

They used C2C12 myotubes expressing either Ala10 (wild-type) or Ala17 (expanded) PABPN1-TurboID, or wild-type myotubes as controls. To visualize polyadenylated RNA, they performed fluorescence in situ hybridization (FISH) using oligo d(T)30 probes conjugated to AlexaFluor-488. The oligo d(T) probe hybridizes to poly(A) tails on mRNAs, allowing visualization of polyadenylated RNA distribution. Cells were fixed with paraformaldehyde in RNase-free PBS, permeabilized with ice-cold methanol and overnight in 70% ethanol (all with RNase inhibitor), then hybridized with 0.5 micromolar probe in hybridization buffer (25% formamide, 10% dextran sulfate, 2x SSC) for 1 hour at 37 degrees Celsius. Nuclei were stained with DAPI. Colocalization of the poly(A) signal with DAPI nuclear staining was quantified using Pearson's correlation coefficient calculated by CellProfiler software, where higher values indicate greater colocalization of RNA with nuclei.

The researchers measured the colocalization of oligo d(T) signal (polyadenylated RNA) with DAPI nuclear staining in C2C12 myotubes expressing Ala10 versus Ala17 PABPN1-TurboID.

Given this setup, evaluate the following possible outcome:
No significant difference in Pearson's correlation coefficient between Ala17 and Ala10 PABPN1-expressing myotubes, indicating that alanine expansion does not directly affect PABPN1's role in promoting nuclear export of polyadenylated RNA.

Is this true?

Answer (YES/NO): NO